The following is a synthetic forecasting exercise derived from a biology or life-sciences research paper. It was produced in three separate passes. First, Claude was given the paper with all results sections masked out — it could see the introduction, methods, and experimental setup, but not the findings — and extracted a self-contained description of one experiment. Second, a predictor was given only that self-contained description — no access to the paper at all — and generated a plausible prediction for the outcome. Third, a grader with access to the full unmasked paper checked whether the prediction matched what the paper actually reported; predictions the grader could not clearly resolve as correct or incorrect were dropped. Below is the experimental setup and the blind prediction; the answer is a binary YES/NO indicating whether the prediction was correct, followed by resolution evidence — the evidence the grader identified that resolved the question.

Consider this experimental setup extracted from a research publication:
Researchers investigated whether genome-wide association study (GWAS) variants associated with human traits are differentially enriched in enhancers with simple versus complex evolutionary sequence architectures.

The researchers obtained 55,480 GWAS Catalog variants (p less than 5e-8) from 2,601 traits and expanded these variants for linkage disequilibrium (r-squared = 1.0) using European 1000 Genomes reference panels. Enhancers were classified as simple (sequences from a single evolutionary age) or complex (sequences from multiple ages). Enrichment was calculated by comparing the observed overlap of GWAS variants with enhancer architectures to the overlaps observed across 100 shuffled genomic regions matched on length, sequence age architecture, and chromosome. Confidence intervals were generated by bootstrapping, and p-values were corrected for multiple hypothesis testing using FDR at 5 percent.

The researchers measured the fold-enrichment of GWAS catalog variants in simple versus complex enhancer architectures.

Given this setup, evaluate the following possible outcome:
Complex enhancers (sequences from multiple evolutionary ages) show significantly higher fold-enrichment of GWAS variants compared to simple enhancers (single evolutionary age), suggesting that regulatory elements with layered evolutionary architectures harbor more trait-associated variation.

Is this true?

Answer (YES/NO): NO